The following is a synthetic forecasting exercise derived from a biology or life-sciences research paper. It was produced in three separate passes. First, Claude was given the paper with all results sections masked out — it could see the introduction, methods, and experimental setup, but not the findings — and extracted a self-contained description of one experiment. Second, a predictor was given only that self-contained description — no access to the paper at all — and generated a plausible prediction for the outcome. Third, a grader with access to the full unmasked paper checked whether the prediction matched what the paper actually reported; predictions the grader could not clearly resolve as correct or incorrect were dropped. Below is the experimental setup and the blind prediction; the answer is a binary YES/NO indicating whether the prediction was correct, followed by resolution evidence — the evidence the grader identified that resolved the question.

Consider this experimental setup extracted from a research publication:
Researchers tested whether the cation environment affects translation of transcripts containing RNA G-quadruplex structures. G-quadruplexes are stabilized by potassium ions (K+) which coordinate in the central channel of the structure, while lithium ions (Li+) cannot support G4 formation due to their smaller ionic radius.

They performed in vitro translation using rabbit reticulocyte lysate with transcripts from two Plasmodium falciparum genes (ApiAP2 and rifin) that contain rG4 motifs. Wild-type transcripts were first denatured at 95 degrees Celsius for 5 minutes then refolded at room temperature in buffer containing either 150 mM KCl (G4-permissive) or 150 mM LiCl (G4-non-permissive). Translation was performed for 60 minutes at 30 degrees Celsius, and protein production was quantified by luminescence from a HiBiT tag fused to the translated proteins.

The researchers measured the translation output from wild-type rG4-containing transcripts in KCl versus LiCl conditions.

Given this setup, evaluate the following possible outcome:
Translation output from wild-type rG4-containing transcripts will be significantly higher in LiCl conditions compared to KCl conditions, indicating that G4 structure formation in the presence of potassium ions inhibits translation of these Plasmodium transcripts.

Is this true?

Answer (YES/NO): YES